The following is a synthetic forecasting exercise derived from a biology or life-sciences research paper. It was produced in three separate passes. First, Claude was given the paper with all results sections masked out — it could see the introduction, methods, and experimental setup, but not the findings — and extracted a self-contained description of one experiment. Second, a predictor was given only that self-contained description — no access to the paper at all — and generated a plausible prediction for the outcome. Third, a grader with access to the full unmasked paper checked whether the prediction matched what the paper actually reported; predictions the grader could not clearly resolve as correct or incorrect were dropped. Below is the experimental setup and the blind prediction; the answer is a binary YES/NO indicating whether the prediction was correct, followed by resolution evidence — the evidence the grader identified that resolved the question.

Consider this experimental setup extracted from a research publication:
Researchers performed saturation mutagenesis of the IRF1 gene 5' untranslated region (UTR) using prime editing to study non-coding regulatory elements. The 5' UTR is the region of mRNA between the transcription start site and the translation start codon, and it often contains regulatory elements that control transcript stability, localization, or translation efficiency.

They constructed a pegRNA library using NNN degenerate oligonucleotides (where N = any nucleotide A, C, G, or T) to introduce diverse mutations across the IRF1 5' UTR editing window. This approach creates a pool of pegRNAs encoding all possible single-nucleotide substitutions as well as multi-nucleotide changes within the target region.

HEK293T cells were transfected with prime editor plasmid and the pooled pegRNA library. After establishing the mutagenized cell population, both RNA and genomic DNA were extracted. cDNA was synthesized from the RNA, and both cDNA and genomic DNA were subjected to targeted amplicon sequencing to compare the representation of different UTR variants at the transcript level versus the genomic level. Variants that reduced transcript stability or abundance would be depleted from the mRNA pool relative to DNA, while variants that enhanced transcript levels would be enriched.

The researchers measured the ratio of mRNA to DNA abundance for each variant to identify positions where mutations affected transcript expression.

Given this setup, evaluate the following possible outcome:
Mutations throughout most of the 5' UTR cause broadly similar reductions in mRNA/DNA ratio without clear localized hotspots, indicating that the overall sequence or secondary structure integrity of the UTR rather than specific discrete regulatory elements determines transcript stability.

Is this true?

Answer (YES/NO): NO